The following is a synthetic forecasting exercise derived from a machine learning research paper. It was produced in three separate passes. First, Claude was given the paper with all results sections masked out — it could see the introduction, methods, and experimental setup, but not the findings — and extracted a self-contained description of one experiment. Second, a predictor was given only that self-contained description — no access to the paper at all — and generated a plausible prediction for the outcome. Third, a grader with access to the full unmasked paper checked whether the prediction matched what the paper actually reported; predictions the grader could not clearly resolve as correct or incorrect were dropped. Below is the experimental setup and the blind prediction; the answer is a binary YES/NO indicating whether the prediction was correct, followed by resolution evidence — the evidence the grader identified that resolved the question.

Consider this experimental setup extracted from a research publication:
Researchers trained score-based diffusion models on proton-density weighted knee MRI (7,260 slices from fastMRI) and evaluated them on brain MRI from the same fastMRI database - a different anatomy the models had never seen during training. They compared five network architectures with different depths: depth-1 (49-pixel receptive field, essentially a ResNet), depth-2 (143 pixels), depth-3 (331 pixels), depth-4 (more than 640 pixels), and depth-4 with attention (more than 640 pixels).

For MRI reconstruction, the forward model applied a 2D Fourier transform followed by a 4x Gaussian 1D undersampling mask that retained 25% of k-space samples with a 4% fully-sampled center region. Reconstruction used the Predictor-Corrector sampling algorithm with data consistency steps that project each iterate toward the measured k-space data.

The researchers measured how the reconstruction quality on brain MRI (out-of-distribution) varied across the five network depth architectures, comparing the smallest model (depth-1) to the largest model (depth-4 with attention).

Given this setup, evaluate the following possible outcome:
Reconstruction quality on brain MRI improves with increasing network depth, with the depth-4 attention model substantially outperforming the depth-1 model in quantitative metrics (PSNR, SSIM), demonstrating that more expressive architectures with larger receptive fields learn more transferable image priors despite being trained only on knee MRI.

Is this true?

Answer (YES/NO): NO